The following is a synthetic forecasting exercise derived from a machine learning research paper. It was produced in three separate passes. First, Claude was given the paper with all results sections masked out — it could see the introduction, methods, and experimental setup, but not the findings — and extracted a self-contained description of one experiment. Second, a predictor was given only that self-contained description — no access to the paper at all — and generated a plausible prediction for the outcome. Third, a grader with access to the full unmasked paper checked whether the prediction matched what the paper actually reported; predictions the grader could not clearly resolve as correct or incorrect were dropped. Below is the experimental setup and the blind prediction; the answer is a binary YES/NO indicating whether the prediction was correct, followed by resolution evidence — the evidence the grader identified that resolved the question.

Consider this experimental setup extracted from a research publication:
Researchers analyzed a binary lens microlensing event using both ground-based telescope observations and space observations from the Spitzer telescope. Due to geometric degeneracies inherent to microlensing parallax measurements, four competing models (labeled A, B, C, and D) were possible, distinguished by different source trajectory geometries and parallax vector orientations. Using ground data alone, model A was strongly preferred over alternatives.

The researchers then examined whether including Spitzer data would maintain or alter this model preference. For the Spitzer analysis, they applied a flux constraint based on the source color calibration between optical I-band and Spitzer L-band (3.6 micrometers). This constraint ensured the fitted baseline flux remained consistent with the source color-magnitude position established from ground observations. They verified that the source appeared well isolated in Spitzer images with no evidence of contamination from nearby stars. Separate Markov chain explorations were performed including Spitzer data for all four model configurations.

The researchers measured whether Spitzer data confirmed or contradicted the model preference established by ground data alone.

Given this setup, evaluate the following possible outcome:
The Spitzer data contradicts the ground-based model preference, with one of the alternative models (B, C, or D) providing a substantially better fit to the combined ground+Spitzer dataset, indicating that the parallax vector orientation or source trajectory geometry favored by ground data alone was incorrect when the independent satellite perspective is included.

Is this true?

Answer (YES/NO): NO